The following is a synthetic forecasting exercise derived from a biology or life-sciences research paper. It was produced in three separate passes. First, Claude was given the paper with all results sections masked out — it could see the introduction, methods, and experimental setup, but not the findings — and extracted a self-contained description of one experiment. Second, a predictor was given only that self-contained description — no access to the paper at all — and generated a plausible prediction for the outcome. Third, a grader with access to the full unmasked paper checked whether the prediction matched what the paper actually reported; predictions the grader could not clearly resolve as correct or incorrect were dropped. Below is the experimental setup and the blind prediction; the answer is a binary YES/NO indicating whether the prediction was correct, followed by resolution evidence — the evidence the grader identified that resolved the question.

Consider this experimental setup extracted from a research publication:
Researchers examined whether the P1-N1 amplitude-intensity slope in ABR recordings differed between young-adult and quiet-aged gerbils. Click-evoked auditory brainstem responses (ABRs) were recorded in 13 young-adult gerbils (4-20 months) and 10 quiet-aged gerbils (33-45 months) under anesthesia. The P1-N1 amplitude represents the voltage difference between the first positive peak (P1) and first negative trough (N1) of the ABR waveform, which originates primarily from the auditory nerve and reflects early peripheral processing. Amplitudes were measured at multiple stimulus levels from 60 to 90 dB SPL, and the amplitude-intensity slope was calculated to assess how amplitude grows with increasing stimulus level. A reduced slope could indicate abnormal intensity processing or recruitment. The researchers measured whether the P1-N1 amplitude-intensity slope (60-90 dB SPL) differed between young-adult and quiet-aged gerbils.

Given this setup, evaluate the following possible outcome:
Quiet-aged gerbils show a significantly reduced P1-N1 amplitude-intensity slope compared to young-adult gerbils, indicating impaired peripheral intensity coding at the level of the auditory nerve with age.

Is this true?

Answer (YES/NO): NO